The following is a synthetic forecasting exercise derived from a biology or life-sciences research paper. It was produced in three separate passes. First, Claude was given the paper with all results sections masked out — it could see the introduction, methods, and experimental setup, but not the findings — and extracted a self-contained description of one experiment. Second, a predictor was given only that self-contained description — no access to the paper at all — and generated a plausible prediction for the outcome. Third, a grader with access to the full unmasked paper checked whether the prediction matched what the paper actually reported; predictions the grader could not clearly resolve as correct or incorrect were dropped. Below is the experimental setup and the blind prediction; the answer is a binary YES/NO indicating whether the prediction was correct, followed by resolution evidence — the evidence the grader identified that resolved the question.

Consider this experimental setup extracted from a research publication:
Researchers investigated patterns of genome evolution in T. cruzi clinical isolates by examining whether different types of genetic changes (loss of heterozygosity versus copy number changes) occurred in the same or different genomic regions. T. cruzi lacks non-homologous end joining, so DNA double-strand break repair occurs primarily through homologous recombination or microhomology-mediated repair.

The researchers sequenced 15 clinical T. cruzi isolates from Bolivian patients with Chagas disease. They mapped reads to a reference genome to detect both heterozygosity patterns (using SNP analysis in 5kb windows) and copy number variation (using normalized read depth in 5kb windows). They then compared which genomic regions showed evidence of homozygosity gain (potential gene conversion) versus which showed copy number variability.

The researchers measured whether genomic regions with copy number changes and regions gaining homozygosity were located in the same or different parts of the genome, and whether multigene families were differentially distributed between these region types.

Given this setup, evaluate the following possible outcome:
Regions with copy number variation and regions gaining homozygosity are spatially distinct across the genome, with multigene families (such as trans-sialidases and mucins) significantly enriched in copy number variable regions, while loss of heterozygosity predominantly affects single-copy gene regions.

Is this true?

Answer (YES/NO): YES